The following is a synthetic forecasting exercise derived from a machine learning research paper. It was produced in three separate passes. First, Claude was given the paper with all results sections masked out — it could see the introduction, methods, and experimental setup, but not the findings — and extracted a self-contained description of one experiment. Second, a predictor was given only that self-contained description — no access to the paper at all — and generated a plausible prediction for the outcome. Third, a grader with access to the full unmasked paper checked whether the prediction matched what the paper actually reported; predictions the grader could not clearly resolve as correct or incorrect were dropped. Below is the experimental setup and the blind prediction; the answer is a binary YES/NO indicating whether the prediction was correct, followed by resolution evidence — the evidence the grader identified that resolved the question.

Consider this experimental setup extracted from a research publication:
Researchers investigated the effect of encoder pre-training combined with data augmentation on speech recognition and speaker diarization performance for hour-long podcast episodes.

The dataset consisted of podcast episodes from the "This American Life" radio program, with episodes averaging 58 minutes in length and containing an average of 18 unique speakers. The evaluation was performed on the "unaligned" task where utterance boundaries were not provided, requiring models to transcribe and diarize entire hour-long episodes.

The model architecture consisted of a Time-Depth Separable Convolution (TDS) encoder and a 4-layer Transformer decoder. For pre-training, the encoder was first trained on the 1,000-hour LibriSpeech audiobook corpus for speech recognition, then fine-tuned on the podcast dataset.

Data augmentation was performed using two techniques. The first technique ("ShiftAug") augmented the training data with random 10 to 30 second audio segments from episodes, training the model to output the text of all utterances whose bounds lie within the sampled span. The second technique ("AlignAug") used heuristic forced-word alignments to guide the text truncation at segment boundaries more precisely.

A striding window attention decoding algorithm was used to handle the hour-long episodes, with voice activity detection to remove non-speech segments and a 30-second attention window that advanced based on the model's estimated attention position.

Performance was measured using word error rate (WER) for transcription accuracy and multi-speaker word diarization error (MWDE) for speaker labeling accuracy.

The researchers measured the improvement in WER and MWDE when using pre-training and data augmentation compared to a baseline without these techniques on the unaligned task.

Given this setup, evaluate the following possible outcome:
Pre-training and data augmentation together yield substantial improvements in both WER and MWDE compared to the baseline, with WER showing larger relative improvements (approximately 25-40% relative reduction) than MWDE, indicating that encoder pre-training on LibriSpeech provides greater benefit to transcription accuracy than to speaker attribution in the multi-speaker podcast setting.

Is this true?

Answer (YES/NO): NO